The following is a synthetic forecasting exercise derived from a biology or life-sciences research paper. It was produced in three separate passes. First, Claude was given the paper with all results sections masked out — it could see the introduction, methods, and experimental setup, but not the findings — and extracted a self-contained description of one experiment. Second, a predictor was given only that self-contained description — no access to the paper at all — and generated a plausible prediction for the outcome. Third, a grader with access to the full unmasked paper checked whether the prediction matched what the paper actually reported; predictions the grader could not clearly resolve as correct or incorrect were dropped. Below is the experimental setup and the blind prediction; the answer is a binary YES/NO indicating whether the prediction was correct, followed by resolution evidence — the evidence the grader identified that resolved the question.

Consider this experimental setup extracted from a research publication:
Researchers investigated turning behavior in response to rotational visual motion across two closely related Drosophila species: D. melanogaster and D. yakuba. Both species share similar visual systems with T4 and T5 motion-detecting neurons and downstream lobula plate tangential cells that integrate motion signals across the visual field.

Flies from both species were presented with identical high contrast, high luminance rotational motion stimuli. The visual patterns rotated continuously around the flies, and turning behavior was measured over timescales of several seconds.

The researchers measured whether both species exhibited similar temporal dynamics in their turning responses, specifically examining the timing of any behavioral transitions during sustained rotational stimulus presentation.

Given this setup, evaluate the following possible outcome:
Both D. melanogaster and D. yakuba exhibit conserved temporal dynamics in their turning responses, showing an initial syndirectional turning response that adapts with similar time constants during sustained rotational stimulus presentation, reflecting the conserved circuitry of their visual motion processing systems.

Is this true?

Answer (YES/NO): NO